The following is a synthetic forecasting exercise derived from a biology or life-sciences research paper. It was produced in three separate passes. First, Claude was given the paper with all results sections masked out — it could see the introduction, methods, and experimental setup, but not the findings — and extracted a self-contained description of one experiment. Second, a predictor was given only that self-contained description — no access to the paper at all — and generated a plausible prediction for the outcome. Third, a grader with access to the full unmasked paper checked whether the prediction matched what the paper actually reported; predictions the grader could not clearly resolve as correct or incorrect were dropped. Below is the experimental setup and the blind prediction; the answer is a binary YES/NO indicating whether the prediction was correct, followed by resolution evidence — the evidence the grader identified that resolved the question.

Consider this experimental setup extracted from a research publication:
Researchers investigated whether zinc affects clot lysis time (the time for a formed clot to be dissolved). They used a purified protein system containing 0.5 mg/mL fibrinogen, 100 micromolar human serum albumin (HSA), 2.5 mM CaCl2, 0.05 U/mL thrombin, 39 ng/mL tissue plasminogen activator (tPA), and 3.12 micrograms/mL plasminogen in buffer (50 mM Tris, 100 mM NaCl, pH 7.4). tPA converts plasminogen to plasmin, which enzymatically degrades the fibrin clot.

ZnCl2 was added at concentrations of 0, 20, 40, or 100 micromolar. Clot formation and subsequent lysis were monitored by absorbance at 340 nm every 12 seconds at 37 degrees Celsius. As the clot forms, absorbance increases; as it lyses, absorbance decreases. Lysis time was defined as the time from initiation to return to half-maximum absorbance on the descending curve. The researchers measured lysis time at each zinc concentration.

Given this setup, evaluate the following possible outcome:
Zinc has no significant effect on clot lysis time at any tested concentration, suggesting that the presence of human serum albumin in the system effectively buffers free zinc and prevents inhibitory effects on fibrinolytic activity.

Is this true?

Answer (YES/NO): NO